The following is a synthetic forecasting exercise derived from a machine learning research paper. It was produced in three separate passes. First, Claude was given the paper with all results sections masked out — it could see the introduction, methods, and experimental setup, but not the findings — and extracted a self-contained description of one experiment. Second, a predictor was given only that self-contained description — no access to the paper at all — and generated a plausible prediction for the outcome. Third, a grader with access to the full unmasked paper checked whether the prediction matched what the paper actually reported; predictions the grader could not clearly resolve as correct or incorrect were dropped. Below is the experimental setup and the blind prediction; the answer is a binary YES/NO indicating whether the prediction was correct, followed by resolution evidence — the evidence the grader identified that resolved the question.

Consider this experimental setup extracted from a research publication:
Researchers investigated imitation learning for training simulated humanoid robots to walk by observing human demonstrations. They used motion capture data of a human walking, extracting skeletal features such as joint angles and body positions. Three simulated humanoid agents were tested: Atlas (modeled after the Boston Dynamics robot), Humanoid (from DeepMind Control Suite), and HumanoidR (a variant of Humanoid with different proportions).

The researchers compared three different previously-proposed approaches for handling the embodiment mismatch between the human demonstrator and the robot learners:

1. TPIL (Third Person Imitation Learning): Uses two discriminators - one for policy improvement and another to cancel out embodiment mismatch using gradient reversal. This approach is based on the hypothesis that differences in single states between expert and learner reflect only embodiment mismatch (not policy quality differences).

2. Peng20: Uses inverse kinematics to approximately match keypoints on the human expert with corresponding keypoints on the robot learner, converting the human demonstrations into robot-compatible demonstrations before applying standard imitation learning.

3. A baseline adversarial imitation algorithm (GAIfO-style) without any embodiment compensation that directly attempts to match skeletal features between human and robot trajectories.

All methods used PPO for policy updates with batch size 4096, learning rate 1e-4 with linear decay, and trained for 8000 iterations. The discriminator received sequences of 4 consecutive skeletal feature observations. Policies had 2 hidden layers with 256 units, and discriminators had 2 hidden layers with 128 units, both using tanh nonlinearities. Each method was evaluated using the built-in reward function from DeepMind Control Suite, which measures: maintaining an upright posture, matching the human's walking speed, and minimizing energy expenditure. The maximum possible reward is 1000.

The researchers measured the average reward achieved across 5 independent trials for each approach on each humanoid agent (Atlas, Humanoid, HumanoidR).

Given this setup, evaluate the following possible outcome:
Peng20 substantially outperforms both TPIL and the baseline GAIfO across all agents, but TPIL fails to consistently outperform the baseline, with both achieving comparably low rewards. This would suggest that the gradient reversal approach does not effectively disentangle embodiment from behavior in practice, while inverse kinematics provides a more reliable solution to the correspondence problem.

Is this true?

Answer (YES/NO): NO